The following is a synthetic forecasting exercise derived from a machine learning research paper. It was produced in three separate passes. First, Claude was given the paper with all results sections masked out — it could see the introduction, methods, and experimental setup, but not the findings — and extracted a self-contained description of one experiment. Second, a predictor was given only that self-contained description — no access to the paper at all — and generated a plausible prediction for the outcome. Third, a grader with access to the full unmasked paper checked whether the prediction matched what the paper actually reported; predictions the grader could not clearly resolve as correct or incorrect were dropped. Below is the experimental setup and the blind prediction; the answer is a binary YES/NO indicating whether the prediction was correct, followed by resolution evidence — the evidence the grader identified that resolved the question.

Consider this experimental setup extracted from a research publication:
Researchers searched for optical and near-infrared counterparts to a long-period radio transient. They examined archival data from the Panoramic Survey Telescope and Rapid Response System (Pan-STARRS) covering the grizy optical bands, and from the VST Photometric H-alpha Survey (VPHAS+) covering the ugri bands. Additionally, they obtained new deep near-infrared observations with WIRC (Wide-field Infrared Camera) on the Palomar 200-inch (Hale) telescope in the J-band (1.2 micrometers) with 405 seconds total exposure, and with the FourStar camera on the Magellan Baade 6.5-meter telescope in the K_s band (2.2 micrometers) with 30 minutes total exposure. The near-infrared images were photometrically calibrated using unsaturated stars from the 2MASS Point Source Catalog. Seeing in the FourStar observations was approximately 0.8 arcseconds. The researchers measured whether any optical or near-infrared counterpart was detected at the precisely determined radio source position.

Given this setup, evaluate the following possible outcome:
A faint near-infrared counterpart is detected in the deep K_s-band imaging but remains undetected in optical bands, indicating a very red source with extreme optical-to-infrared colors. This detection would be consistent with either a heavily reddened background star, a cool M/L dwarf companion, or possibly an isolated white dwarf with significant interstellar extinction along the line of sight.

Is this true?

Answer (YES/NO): NO